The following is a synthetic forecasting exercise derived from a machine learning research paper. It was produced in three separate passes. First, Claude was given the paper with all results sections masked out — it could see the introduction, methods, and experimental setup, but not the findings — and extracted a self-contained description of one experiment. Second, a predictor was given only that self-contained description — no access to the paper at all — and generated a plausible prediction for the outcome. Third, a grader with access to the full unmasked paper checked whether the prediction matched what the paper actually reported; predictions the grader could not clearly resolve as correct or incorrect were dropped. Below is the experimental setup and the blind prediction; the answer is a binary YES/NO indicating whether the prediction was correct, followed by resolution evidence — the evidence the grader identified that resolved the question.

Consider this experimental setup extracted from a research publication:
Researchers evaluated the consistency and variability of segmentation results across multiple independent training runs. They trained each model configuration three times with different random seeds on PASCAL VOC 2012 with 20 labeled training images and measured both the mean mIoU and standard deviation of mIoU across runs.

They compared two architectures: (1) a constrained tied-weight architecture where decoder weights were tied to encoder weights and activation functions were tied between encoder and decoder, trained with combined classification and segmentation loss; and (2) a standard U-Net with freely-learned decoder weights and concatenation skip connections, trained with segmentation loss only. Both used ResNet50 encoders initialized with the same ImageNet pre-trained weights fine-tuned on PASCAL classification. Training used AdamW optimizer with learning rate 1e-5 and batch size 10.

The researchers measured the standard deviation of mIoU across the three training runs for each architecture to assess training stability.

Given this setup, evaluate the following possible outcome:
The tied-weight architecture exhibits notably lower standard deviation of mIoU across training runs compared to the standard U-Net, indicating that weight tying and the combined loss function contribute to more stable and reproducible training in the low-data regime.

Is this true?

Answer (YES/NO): YES